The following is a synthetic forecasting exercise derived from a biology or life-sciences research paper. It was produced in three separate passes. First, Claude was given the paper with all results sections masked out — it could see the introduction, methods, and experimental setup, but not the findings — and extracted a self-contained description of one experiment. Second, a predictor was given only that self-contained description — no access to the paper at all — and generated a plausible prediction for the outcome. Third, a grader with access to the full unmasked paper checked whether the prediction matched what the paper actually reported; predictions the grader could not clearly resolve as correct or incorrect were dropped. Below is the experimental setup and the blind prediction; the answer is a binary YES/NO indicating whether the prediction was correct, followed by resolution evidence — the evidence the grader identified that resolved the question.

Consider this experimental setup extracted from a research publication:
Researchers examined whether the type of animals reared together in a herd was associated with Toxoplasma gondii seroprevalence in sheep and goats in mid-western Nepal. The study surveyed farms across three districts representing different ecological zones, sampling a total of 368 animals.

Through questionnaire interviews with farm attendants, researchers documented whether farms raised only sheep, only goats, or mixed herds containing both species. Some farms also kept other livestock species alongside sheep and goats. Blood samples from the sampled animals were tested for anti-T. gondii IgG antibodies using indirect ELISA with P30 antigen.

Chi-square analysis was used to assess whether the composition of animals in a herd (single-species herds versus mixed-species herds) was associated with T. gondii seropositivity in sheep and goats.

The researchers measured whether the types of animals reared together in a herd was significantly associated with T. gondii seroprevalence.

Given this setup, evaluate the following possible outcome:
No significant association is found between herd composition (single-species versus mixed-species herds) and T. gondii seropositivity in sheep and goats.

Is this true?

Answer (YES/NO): NO